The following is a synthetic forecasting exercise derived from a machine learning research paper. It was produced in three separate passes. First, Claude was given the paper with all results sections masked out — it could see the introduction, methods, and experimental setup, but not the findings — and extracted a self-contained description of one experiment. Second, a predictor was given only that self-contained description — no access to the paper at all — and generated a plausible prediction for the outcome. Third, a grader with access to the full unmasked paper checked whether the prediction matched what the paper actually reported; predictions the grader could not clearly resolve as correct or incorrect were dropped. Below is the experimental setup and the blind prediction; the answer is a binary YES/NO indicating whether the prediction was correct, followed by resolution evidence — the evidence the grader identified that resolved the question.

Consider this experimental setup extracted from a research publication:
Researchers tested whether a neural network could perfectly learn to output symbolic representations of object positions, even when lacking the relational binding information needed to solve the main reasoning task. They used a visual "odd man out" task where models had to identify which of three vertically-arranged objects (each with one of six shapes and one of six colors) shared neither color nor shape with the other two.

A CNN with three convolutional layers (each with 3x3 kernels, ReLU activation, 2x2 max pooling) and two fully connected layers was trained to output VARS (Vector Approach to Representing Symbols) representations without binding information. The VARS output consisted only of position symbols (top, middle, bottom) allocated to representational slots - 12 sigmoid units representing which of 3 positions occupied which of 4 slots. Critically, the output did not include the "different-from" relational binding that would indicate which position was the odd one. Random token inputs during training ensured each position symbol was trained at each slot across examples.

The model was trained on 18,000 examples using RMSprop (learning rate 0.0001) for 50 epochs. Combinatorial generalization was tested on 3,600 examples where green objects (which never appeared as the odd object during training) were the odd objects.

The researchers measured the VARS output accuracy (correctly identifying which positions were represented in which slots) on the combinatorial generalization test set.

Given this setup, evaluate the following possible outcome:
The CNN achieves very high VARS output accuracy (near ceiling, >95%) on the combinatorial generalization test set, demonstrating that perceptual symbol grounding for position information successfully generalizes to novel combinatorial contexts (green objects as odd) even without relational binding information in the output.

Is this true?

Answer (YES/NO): YES